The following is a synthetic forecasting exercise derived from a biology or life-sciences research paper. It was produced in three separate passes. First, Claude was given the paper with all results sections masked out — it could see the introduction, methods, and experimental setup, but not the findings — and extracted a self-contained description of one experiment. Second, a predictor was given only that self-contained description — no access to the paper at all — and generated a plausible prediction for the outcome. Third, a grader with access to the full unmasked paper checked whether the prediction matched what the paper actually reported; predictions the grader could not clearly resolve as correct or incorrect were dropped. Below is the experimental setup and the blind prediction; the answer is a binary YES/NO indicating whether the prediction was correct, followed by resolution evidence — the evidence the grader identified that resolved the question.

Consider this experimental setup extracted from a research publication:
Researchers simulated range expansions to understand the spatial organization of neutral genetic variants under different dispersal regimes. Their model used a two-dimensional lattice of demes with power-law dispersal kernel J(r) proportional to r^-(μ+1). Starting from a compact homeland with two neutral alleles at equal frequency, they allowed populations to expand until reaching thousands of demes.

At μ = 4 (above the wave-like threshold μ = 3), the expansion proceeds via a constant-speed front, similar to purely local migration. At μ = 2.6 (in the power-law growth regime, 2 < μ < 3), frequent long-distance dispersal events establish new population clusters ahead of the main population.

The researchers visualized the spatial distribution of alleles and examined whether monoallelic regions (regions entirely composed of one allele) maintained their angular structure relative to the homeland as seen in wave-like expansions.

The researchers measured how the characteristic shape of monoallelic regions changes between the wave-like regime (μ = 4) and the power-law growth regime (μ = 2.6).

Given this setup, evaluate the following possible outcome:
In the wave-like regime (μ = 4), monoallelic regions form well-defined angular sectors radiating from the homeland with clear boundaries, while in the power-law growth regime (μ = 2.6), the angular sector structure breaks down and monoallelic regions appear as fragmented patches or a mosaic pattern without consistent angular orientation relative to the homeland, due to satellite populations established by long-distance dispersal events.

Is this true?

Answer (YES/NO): YES